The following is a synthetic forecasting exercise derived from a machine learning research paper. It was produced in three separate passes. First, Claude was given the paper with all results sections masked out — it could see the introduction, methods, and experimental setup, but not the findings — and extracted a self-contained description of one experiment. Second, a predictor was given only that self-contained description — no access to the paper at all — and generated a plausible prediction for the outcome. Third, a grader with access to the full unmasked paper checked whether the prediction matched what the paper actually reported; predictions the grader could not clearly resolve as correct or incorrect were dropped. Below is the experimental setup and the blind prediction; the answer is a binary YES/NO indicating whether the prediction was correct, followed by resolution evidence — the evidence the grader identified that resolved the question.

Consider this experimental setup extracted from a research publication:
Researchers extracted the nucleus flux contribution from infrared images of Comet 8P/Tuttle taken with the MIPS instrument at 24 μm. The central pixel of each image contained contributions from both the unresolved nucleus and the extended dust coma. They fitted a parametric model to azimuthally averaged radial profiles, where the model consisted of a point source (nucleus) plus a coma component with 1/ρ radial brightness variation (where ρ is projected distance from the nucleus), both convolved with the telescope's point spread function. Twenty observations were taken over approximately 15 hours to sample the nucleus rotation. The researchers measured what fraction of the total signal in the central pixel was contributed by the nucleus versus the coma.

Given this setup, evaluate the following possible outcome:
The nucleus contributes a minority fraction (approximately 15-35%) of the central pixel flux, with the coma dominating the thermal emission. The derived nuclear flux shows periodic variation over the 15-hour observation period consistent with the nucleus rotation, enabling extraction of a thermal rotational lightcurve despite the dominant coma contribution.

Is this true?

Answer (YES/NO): YES